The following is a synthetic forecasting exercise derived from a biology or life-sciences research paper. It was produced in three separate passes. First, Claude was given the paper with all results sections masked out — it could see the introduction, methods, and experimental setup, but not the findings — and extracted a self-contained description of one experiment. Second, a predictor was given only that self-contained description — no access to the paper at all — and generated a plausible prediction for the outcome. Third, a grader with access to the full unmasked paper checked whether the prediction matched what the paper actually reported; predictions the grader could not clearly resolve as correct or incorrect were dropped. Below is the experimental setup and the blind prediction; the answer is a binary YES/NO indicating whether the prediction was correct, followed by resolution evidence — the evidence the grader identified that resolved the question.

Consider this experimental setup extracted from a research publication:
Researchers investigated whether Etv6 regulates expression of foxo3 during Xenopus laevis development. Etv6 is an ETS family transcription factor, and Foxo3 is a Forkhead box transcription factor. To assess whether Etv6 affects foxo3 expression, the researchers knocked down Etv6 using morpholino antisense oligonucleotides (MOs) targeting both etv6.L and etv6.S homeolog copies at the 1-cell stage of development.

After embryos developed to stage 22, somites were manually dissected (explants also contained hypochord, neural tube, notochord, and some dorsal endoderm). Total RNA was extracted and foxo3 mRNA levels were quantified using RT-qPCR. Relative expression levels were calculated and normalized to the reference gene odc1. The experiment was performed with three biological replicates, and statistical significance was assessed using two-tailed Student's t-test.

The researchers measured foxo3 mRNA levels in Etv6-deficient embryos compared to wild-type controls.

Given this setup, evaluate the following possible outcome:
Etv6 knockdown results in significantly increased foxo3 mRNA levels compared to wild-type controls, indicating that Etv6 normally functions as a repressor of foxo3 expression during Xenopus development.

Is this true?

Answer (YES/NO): YES